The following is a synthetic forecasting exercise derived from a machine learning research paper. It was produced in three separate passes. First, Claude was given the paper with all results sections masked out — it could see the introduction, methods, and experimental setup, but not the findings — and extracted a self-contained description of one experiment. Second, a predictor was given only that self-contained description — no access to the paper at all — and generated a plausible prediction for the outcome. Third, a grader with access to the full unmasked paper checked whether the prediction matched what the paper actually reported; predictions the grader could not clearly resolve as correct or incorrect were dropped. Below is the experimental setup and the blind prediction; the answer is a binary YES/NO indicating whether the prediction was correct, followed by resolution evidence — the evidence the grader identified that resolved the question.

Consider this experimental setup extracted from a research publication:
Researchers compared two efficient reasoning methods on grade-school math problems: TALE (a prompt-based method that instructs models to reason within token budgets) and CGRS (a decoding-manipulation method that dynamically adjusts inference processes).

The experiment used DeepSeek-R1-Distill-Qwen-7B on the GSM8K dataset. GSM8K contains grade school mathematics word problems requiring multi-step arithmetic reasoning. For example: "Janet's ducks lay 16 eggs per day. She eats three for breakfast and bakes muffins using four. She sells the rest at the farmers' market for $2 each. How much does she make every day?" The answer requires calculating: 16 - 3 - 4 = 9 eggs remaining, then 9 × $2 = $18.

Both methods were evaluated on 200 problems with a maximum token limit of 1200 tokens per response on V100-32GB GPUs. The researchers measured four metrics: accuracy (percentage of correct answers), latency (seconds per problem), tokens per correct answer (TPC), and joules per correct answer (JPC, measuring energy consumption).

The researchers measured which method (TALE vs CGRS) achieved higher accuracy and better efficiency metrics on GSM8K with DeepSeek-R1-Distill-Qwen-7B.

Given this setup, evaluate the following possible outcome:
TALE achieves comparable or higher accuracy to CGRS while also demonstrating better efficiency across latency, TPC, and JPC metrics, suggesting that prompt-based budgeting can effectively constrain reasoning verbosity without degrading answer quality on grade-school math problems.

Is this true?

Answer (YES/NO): YES